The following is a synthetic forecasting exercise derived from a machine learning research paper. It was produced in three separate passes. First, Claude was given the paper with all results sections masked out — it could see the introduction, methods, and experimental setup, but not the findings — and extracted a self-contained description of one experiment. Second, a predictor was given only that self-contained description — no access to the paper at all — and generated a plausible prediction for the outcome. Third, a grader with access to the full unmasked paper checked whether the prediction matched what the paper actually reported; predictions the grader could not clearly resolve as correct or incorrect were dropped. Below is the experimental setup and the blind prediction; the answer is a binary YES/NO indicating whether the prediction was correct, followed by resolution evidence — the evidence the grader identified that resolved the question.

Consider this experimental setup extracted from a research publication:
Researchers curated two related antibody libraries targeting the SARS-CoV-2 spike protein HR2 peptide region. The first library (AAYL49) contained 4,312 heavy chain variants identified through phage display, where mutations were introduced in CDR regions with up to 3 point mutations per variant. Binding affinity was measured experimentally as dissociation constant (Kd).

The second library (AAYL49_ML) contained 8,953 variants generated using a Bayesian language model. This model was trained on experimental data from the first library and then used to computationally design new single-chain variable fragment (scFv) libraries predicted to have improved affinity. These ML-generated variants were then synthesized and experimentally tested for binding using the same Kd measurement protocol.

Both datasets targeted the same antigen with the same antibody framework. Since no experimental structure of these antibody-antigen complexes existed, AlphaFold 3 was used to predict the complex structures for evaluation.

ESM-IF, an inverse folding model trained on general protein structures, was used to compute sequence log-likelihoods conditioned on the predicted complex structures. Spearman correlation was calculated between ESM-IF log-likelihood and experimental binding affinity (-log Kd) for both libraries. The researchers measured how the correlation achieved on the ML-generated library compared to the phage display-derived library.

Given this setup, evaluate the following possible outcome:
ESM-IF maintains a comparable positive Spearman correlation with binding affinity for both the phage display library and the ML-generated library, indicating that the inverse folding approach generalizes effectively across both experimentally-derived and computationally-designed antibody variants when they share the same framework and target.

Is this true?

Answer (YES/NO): NO